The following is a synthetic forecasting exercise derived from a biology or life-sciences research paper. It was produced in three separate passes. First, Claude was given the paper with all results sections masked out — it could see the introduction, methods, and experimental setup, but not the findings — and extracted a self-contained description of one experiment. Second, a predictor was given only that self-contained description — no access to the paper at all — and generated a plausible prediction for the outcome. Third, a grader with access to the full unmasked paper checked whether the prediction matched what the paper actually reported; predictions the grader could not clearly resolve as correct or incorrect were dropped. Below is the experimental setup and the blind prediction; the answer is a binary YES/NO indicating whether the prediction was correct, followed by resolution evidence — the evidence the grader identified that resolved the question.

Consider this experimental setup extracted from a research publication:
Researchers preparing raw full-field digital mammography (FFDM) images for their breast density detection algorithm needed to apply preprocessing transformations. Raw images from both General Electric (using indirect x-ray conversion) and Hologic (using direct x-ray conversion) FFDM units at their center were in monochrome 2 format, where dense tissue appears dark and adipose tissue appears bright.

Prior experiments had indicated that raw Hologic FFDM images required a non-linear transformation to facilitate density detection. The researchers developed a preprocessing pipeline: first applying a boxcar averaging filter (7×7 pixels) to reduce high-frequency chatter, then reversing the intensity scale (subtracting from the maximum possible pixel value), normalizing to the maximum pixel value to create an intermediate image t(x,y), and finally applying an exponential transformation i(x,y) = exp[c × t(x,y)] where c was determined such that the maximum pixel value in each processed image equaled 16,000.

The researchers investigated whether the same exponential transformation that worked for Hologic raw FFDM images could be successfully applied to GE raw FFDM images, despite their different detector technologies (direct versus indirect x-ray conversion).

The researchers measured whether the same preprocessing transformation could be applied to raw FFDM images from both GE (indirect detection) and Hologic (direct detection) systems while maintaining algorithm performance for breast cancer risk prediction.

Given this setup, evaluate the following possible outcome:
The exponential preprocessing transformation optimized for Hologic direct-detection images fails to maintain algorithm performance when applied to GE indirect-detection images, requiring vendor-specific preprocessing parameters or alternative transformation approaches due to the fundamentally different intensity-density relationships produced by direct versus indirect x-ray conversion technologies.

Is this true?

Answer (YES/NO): NO